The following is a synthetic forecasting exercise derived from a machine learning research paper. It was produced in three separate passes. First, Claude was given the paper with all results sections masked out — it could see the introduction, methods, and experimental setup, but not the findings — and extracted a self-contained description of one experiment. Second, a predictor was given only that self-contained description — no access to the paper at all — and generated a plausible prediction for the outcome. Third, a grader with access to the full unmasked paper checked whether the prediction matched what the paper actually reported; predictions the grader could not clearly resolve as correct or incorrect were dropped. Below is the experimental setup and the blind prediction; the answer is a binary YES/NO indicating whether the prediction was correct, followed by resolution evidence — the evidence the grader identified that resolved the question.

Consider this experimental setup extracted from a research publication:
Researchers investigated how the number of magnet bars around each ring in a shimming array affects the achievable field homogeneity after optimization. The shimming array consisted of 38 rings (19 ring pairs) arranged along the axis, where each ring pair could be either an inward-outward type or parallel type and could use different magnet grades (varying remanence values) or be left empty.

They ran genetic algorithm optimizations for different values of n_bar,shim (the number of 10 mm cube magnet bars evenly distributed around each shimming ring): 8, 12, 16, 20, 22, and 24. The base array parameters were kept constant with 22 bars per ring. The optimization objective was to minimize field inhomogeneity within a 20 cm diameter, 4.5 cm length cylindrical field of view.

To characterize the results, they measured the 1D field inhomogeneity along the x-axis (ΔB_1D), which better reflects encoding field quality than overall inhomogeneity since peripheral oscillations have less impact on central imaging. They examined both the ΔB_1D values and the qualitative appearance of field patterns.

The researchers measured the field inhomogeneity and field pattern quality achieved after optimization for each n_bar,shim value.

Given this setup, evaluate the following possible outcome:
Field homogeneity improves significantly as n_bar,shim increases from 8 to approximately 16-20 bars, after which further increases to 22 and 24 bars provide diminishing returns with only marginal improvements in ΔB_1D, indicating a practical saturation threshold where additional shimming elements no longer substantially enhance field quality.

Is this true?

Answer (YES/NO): NO